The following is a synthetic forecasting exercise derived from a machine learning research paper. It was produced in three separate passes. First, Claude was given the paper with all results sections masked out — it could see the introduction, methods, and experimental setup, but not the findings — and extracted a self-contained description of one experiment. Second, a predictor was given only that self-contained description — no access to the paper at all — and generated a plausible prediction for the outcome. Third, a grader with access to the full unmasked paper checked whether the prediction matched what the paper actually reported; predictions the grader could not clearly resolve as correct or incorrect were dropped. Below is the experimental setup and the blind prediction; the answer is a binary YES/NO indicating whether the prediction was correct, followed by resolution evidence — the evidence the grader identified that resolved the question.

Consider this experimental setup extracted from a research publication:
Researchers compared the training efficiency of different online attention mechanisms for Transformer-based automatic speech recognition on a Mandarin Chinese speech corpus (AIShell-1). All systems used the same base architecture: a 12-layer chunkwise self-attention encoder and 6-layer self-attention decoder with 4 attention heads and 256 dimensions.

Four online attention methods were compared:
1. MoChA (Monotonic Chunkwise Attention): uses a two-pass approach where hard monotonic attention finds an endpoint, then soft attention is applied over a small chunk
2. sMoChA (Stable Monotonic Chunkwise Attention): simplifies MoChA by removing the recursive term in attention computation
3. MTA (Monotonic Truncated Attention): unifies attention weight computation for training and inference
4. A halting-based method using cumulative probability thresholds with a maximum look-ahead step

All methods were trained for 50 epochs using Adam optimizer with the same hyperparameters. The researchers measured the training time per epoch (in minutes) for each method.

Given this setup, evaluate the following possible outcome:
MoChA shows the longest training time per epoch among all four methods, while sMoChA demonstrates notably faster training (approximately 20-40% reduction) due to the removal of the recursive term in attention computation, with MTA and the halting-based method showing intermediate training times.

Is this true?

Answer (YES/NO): NO